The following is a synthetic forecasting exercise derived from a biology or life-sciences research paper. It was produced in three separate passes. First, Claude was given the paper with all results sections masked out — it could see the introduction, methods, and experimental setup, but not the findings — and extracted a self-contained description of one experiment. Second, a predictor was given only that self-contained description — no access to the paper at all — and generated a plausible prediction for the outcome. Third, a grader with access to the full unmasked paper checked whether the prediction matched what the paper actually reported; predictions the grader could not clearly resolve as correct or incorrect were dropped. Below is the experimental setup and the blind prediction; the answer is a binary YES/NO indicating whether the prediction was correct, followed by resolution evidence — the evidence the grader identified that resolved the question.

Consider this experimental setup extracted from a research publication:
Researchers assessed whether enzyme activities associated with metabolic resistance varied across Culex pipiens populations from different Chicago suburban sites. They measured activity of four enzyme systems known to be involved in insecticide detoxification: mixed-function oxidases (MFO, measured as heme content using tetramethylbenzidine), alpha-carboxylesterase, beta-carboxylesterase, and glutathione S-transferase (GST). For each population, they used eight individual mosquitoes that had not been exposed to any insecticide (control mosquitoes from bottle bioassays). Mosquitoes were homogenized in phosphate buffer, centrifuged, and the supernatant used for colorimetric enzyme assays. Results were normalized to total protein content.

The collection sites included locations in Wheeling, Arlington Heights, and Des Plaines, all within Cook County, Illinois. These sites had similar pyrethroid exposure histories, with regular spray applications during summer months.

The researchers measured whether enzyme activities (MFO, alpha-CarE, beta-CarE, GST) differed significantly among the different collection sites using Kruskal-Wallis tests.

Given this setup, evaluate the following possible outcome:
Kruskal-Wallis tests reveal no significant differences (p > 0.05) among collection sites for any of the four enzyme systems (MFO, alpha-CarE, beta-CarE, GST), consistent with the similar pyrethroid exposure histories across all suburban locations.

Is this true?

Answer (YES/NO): NO